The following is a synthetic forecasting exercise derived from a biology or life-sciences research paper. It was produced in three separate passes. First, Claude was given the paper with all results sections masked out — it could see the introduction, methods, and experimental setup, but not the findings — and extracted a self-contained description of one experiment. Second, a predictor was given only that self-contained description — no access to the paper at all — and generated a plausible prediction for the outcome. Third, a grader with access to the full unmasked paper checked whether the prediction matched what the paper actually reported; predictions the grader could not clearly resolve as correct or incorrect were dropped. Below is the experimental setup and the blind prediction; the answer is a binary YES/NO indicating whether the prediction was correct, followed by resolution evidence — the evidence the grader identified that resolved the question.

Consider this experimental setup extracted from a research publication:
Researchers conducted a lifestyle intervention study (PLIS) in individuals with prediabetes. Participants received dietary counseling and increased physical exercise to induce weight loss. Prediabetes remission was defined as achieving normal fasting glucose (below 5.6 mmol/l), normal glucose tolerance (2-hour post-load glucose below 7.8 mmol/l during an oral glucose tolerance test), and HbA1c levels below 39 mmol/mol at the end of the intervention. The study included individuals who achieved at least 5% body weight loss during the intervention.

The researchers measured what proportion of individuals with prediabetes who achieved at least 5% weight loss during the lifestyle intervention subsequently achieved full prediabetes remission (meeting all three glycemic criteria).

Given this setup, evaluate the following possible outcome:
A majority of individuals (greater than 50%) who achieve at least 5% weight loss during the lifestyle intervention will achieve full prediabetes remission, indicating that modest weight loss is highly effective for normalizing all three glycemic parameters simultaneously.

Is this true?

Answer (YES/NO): YES